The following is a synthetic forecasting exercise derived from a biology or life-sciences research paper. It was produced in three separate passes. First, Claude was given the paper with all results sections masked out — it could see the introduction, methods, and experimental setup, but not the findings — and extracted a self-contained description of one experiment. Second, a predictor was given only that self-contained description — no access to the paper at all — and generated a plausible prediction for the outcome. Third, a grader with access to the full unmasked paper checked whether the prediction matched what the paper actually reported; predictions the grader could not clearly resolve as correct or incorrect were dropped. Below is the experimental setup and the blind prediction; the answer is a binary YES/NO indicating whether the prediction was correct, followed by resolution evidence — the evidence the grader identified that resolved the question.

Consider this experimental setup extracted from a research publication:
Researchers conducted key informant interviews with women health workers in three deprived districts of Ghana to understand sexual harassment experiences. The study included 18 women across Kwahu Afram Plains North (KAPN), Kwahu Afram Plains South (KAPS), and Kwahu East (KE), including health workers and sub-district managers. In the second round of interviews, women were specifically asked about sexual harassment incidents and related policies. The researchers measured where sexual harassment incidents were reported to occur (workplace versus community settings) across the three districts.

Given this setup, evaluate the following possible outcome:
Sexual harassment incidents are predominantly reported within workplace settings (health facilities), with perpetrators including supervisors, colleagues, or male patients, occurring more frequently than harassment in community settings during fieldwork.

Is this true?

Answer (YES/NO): NO